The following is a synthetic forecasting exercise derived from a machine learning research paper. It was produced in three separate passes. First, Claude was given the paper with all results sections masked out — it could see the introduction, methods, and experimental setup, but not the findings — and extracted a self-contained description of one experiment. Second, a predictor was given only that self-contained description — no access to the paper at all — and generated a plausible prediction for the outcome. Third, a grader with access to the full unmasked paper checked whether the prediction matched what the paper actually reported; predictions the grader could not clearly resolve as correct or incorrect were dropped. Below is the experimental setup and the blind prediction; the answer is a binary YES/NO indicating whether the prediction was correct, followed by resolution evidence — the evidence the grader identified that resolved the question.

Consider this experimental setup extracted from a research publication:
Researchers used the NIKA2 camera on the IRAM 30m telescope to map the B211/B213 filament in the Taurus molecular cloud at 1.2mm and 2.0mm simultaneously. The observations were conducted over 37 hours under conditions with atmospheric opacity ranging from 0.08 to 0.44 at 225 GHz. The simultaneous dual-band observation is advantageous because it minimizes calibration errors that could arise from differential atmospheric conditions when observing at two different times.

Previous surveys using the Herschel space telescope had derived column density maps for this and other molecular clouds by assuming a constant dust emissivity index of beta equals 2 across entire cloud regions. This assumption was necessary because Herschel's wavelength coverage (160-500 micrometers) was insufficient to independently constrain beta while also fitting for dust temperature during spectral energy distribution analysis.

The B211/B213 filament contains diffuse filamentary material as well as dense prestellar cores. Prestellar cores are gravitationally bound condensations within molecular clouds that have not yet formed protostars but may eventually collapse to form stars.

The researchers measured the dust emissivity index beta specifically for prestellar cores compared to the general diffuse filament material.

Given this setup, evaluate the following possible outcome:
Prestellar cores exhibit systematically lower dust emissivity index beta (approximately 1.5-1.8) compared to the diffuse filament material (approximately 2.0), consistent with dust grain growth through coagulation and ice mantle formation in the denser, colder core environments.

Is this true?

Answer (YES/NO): NO